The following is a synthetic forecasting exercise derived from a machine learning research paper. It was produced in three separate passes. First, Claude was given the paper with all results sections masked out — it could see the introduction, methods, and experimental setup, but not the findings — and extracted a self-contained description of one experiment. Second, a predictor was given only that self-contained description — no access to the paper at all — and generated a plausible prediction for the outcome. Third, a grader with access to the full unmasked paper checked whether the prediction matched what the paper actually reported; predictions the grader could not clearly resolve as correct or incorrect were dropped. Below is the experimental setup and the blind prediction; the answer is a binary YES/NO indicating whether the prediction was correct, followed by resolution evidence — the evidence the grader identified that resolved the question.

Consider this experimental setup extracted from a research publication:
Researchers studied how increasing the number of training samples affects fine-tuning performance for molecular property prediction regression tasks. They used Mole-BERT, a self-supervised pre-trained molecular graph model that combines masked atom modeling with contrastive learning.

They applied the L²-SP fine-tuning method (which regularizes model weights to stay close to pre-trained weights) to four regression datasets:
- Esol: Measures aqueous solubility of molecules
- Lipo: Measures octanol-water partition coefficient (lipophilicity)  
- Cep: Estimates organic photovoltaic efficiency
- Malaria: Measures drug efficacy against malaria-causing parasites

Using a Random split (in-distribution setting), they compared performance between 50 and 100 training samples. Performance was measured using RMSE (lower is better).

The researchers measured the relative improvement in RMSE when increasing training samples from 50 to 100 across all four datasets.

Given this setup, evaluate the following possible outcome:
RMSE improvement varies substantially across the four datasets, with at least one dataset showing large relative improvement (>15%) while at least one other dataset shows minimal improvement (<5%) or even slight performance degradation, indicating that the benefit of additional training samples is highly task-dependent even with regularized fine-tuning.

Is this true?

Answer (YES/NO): YES